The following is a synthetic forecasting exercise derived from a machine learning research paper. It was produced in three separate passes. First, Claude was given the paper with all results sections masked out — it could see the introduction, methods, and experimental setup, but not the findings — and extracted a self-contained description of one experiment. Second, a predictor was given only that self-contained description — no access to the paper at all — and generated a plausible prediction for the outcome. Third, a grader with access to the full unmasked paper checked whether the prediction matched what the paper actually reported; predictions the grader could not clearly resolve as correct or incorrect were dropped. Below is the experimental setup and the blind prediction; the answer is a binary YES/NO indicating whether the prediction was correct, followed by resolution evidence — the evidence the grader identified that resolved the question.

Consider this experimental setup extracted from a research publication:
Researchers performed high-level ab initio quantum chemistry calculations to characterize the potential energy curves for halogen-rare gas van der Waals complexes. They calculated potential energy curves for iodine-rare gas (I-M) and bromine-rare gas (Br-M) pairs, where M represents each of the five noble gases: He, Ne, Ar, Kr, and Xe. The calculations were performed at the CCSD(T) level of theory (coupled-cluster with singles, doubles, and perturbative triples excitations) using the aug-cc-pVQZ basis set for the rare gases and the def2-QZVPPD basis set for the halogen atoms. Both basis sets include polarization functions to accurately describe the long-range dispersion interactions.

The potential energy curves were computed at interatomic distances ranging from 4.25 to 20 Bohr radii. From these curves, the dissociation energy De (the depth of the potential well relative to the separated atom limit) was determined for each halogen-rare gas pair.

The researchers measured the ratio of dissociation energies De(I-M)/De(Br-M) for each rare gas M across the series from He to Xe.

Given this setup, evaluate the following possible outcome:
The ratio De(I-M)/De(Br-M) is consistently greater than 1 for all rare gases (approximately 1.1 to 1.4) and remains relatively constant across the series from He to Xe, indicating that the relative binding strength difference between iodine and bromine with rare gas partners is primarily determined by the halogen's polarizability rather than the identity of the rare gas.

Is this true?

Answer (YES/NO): NO